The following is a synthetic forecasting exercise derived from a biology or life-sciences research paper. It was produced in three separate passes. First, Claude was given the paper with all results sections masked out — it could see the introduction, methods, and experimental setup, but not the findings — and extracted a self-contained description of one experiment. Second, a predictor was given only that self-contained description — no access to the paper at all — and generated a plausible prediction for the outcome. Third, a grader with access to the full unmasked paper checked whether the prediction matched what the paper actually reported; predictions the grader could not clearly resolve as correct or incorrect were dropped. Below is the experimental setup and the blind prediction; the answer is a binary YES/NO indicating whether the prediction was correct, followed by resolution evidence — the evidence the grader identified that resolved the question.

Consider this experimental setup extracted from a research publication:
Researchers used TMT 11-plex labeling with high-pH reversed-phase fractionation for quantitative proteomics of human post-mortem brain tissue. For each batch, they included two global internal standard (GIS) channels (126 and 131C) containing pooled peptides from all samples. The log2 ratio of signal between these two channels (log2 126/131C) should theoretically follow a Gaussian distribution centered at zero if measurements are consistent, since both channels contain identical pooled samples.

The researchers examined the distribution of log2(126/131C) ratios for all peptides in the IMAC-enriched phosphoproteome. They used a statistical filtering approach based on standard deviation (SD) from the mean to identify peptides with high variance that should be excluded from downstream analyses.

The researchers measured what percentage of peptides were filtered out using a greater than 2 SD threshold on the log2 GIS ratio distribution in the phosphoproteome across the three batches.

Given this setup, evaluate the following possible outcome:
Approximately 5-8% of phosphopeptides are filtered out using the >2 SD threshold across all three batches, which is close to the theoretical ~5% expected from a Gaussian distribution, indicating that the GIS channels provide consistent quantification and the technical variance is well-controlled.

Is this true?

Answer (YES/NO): NO